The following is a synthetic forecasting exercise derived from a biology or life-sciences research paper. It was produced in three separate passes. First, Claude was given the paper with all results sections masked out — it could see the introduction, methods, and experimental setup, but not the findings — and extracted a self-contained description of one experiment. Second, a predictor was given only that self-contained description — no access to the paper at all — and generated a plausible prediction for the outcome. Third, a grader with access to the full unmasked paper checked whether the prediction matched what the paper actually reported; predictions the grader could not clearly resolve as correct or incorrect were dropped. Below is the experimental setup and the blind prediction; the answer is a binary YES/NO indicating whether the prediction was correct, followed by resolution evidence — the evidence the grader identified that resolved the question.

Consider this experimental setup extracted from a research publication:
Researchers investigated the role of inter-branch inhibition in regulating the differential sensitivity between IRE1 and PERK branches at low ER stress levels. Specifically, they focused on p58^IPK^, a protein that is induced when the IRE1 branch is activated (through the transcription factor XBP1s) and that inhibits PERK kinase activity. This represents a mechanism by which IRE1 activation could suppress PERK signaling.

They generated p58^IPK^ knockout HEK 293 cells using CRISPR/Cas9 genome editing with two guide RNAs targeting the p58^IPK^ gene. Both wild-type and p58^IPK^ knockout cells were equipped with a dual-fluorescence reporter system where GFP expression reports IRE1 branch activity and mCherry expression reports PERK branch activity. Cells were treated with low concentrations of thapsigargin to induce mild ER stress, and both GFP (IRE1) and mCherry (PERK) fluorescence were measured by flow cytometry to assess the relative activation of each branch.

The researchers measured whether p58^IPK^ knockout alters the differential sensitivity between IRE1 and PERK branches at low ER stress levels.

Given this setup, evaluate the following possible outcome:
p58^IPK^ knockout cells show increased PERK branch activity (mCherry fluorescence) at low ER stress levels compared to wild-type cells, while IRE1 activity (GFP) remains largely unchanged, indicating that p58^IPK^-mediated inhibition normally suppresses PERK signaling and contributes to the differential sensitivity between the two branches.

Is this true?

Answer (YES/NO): NO